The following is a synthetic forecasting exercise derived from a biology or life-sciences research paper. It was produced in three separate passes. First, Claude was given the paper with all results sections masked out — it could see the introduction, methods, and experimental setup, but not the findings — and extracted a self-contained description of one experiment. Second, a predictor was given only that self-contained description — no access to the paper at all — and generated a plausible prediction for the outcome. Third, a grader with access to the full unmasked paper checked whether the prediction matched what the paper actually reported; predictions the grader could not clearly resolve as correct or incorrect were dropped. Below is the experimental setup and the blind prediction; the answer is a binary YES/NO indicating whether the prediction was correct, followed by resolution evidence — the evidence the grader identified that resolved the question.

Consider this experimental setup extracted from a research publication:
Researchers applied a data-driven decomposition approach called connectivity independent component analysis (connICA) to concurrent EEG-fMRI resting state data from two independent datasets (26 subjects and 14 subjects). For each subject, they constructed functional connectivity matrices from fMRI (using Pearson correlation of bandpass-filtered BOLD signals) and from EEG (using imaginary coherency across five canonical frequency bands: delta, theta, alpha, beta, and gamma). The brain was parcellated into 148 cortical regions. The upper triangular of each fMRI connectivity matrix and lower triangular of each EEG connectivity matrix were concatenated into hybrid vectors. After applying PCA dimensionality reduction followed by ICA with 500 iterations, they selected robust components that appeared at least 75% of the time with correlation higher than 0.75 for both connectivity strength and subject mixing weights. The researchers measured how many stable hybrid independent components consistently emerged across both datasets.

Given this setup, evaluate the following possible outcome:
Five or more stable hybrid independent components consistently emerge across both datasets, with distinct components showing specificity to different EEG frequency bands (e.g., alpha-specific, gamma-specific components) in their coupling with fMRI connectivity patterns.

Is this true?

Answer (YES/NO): NO